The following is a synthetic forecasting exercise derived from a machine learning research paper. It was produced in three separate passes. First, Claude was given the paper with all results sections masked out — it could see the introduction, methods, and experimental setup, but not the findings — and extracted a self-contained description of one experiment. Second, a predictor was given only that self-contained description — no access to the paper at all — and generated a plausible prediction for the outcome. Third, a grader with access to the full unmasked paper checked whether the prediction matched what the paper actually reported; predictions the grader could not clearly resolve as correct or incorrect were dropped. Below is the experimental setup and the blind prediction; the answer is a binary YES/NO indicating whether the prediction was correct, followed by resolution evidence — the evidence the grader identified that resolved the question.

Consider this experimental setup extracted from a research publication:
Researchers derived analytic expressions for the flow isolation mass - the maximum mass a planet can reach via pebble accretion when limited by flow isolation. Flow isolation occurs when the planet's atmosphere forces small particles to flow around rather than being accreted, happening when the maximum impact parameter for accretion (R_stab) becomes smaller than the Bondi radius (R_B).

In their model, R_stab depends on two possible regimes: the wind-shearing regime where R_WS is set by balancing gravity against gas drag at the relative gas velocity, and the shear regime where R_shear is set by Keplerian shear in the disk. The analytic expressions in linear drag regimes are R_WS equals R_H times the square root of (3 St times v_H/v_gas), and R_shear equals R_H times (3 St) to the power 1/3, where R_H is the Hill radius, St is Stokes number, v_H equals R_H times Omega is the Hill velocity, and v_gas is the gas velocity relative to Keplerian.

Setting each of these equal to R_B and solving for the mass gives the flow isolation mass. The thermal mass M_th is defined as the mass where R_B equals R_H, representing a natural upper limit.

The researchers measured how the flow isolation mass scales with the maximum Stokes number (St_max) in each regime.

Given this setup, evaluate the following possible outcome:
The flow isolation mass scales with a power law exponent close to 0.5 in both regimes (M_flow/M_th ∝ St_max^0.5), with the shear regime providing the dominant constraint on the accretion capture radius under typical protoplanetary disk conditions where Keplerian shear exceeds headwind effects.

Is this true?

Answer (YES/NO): NO